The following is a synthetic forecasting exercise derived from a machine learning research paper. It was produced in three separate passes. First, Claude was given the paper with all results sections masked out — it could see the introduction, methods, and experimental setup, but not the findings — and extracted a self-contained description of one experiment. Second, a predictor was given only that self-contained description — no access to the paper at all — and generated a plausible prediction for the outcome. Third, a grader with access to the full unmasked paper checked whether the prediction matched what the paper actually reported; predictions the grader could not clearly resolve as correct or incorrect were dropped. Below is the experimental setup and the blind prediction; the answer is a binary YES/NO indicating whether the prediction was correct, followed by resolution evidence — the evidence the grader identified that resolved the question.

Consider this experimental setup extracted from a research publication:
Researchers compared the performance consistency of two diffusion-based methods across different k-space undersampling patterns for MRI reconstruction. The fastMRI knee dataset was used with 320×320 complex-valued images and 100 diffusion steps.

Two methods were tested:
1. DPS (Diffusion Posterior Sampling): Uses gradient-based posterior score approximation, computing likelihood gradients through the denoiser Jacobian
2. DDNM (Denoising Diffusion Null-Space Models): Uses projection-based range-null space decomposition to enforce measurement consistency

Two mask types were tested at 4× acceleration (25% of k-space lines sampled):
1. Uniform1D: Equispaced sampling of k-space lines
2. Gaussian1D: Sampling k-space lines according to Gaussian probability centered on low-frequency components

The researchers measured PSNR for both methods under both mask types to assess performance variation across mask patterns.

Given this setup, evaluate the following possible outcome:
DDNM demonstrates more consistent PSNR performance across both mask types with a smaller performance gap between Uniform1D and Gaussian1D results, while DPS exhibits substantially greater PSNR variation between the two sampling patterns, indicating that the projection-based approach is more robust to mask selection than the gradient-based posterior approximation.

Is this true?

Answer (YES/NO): NO